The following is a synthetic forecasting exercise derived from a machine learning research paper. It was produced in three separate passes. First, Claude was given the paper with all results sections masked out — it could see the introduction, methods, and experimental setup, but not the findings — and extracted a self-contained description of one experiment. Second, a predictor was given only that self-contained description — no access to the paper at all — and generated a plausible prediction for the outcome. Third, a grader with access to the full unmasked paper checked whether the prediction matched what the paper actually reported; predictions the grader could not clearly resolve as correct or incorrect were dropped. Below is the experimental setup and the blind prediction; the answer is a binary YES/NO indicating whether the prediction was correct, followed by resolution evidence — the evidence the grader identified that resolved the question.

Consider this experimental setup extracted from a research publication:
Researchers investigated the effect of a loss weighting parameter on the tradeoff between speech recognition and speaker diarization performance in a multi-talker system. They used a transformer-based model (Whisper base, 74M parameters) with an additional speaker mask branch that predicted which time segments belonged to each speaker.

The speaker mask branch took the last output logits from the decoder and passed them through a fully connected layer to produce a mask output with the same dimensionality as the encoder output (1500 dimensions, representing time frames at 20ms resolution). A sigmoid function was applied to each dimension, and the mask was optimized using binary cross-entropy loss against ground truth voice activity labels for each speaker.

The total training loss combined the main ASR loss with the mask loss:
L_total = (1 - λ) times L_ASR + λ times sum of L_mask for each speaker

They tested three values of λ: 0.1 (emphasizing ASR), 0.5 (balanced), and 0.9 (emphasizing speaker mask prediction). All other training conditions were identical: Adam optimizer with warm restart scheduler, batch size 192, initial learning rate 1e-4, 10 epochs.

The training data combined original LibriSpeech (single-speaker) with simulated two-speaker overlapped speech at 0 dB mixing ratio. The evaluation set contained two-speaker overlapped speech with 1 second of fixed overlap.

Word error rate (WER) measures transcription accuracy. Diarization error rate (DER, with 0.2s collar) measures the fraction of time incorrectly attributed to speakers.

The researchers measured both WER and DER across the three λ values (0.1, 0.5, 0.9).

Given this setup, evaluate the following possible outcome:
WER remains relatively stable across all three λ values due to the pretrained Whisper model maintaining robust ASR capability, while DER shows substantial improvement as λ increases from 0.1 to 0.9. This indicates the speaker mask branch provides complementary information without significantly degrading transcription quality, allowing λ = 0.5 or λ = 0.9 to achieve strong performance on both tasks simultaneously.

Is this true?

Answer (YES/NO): NO